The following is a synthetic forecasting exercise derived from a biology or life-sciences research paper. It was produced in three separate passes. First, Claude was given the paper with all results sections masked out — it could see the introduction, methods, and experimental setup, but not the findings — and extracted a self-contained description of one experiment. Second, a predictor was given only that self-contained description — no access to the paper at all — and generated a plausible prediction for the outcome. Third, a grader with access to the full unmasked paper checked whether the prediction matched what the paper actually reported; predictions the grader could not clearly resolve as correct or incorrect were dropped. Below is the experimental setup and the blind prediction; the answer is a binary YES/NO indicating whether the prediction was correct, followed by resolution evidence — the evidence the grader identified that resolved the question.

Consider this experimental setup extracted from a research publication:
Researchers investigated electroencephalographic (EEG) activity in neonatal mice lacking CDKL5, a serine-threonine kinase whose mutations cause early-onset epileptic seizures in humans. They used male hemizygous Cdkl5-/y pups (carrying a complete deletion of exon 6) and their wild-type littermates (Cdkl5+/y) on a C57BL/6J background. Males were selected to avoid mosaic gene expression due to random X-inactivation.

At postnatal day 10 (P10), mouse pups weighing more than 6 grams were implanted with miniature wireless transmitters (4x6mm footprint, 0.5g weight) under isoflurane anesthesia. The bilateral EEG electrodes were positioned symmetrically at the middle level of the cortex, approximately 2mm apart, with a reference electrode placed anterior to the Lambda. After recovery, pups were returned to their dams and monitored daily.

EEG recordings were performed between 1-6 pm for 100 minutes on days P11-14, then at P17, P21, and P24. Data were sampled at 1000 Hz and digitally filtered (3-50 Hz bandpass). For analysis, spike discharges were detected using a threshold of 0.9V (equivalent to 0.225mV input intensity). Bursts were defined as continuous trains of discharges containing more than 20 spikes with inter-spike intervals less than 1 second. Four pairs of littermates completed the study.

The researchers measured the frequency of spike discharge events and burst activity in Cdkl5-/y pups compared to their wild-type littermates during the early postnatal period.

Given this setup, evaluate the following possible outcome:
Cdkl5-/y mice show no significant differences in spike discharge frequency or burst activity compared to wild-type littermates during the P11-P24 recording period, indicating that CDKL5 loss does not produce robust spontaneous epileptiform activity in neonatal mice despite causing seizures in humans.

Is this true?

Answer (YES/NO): NO